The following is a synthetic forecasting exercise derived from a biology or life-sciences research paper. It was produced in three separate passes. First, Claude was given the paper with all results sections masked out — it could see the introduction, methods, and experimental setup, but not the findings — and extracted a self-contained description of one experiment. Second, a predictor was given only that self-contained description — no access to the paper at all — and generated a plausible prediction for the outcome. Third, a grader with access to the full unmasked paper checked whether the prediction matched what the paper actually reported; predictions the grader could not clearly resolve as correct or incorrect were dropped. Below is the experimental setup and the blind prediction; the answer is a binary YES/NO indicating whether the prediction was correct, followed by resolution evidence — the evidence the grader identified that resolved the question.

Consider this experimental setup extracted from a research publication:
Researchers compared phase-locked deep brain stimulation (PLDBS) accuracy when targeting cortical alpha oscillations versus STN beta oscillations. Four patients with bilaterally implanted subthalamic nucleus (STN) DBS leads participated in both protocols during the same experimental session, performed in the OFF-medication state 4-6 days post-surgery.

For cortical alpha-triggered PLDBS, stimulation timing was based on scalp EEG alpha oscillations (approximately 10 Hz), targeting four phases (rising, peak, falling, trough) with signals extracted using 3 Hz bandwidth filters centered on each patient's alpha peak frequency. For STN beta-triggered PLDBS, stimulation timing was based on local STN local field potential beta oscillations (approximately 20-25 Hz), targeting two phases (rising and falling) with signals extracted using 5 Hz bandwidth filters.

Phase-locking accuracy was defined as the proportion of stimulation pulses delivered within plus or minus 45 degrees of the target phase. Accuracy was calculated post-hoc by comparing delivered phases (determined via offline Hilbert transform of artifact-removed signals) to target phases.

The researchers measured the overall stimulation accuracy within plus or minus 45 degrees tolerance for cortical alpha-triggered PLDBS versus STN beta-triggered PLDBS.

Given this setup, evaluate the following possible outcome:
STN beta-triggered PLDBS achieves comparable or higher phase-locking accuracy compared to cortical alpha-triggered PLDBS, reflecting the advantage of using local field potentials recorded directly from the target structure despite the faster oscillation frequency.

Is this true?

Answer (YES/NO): YES